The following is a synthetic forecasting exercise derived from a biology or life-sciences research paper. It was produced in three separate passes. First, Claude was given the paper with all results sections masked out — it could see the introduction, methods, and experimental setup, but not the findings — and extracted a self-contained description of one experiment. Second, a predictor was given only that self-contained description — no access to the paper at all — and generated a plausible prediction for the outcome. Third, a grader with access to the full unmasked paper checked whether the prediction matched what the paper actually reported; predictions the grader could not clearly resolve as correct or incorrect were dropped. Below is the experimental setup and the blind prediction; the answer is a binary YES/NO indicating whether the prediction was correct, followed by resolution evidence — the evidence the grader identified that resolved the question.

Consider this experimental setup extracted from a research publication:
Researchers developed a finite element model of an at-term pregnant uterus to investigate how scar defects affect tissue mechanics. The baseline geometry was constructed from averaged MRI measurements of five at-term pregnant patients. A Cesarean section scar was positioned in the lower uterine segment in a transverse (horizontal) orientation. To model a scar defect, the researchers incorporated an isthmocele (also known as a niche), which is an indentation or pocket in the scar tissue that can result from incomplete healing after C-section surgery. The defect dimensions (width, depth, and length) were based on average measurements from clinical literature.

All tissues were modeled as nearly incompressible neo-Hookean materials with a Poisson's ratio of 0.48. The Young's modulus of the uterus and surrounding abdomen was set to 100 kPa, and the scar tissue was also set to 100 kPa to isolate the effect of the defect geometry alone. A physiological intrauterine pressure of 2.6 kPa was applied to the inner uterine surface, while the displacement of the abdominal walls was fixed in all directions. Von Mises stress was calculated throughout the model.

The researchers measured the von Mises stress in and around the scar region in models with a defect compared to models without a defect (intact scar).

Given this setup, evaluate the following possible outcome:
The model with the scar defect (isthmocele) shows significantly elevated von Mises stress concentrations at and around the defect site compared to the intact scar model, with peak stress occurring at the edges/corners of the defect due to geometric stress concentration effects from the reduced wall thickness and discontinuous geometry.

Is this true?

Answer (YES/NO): NO